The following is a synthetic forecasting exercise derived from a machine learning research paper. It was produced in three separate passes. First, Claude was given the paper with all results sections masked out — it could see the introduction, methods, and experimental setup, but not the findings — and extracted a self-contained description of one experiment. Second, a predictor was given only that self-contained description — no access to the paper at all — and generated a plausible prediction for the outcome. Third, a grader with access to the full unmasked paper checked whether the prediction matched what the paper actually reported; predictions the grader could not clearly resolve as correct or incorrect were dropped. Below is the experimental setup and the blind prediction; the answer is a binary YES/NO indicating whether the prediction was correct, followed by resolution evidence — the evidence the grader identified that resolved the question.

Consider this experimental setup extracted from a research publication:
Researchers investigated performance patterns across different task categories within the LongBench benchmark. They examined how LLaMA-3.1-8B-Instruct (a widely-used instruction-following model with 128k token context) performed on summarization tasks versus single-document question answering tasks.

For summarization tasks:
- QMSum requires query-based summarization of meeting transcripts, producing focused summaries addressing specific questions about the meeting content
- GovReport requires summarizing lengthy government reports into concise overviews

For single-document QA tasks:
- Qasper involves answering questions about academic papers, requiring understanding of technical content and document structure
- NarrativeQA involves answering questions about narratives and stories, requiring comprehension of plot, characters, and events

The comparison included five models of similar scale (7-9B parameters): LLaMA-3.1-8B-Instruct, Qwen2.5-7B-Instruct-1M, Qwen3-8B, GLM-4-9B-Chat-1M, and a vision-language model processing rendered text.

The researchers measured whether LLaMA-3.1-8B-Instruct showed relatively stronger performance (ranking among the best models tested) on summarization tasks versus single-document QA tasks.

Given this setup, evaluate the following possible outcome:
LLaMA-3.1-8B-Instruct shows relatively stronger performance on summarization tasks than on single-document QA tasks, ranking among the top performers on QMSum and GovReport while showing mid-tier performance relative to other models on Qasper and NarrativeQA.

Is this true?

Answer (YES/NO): YES